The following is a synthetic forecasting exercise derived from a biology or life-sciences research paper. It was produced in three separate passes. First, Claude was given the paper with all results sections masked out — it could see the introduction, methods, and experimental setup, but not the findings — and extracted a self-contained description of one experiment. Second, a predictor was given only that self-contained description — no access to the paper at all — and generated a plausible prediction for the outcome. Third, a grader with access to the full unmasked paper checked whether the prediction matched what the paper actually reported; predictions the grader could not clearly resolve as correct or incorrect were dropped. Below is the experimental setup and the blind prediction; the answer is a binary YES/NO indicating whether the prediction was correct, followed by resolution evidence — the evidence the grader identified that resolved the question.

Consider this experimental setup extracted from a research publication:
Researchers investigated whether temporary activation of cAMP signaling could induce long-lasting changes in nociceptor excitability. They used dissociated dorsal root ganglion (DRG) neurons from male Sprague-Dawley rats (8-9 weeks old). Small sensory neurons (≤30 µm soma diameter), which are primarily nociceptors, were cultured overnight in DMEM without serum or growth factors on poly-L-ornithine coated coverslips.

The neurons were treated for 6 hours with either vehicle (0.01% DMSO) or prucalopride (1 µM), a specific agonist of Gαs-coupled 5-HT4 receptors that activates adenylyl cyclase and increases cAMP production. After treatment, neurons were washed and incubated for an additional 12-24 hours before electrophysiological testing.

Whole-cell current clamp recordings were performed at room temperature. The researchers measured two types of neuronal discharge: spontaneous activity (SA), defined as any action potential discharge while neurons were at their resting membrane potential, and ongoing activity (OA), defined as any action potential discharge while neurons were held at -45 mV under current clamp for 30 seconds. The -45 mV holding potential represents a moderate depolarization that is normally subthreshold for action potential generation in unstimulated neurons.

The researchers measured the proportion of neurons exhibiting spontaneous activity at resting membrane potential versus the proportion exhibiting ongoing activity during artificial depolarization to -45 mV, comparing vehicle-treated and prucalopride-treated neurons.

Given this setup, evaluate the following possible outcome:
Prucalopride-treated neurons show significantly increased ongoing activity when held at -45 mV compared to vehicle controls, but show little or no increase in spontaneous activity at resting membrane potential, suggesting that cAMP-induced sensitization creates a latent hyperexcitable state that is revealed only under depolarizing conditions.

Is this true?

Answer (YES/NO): YES